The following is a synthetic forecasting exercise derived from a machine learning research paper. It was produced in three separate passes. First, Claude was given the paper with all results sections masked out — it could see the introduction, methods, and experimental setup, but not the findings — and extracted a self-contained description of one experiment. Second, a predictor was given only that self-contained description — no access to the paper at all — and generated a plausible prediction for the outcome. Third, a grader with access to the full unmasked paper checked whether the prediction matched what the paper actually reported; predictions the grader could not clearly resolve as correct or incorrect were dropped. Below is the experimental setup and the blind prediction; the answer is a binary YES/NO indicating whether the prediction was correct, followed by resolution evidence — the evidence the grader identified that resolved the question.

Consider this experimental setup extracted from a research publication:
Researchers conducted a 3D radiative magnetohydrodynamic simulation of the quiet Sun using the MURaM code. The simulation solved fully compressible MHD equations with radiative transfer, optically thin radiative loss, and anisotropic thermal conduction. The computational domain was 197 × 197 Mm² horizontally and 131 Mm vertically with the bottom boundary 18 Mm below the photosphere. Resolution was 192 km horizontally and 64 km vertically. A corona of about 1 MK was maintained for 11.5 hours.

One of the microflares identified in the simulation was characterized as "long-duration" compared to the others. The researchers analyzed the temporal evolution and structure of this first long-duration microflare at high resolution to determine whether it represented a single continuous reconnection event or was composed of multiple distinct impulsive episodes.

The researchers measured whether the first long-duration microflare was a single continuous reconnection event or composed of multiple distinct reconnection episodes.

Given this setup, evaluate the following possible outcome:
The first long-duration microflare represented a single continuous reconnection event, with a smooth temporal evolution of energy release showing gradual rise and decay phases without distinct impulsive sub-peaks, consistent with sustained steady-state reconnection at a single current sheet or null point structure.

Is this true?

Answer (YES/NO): NO